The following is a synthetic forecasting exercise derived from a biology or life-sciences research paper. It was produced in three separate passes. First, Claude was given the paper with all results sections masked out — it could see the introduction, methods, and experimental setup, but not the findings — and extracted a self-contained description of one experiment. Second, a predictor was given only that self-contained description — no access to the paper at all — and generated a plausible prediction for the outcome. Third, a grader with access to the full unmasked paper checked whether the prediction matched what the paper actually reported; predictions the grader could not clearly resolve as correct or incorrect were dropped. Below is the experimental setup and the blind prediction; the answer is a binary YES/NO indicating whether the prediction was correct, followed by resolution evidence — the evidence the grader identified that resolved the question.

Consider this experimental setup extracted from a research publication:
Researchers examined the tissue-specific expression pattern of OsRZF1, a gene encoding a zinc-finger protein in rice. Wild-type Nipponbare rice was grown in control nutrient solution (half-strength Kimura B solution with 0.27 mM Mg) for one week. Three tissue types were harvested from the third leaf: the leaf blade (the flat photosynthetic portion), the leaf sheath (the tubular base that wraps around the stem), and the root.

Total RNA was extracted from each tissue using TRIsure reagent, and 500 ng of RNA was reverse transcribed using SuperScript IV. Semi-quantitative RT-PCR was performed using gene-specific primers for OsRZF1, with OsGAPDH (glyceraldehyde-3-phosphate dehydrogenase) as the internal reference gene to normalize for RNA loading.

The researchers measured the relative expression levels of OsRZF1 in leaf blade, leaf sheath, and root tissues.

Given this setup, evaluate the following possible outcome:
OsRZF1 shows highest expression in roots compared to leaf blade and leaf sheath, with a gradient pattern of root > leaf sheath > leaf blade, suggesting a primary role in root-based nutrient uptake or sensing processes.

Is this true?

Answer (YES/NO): NO